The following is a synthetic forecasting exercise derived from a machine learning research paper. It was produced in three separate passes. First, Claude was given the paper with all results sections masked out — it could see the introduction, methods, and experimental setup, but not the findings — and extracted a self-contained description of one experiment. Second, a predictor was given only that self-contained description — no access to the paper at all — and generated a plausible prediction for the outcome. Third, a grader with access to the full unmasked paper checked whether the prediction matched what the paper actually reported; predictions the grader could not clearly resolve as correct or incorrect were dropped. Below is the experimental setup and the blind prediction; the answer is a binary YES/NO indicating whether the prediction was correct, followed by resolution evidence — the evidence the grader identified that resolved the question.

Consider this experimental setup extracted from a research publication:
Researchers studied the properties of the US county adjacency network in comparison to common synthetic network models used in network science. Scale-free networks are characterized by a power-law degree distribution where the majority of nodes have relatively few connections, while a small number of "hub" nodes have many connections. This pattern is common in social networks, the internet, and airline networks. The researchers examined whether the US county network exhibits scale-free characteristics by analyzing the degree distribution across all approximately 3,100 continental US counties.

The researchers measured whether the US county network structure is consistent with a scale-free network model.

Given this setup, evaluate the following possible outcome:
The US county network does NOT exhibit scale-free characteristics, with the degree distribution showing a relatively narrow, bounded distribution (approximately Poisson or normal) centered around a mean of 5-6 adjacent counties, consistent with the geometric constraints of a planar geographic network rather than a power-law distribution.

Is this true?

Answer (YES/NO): YES